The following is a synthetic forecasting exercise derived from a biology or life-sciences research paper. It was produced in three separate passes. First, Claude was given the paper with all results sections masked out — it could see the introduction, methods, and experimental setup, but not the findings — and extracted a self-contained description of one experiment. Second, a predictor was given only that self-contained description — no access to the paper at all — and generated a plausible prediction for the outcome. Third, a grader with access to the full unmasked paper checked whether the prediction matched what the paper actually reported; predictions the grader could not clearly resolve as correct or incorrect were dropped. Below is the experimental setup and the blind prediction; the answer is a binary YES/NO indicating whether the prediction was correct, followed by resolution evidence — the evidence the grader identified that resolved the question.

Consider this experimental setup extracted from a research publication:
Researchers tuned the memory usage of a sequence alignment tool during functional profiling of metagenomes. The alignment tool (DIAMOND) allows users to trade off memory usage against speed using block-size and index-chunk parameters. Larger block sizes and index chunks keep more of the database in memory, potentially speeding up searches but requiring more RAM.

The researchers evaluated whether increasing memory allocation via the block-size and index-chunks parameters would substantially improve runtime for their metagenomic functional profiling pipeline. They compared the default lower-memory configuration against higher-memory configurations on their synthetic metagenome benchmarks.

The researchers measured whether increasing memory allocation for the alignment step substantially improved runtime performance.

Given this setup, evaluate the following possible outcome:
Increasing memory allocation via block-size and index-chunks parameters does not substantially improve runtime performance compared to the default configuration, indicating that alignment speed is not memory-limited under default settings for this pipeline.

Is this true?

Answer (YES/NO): YES